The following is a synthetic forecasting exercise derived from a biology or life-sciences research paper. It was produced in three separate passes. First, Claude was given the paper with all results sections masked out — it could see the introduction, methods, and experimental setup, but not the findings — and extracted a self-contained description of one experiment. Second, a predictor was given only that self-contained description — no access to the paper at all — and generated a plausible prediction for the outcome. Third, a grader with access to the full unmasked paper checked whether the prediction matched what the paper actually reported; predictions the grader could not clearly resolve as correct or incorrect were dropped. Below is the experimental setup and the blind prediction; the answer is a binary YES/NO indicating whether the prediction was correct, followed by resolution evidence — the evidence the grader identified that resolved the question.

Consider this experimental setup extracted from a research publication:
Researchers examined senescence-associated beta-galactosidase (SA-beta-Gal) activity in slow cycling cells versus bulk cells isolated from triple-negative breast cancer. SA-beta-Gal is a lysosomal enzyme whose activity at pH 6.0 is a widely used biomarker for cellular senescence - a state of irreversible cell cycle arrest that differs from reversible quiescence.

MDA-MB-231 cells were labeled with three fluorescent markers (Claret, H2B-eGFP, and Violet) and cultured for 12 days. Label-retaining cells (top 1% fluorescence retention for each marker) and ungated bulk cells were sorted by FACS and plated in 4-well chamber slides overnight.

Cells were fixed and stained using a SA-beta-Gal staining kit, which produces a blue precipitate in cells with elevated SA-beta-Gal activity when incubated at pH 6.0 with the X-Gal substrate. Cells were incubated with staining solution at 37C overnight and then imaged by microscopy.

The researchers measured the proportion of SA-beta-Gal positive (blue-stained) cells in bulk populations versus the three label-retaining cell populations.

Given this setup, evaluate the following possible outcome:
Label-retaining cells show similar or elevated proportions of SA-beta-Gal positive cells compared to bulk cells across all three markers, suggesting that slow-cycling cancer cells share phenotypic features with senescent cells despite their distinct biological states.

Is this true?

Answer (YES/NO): NO